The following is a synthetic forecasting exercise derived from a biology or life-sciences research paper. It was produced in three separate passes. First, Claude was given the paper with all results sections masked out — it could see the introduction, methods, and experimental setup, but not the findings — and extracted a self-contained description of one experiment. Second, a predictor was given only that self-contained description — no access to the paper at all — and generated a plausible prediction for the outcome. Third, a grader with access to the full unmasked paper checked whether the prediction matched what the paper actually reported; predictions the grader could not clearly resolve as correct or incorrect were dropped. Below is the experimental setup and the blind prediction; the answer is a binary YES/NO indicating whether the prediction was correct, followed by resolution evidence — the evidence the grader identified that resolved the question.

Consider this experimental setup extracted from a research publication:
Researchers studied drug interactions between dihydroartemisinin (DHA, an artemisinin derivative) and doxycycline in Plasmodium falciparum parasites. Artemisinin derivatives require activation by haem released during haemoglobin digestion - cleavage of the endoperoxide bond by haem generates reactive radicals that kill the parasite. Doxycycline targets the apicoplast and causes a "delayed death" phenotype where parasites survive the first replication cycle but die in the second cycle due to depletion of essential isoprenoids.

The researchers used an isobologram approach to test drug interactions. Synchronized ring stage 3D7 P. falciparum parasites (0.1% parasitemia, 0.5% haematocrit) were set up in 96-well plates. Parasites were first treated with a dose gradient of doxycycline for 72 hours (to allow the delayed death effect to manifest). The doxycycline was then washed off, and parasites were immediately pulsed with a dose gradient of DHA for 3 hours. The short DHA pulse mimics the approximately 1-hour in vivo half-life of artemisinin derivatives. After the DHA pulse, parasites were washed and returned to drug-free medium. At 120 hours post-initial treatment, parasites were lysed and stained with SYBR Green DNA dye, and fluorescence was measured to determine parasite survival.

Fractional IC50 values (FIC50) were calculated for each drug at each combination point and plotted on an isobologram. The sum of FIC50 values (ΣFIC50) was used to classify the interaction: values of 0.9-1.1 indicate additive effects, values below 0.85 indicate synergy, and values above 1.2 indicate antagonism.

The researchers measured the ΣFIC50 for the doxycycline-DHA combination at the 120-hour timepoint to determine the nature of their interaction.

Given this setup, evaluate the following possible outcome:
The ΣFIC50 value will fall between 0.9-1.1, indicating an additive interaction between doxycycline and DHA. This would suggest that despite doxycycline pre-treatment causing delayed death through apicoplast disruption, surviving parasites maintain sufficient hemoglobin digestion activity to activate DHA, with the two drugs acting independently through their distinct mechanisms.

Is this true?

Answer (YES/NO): NO